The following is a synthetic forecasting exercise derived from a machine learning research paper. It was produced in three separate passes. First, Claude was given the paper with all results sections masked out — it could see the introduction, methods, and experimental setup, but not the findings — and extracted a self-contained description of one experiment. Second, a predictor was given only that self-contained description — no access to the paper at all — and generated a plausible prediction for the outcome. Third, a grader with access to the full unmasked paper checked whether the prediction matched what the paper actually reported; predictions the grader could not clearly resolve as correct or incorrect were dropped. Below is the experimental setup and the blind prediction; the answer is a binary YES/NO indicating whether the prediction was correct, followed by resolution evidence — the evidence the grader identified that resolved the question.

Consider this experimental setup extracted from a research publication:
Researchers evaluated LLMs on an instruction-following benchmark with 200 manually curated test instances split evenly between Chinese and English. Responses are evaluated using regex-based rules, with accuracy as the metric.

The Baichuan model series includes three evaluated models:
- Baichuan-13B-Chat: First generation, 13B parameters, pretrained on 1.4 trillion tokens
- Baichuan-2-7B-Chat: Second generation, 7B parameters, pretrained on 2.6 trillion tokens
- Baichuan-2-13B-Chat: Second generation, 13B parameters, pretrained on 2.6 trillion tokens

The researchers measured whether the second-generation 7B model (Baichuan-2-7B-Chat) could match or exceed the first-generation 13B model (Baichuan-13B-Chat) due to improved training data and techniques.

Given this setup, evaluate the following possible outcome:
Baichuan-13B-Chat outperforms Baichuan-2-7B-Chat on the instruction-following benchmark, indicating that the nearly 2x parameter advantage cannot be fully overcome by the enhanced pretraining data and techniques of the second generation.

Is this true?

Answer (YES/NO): YES